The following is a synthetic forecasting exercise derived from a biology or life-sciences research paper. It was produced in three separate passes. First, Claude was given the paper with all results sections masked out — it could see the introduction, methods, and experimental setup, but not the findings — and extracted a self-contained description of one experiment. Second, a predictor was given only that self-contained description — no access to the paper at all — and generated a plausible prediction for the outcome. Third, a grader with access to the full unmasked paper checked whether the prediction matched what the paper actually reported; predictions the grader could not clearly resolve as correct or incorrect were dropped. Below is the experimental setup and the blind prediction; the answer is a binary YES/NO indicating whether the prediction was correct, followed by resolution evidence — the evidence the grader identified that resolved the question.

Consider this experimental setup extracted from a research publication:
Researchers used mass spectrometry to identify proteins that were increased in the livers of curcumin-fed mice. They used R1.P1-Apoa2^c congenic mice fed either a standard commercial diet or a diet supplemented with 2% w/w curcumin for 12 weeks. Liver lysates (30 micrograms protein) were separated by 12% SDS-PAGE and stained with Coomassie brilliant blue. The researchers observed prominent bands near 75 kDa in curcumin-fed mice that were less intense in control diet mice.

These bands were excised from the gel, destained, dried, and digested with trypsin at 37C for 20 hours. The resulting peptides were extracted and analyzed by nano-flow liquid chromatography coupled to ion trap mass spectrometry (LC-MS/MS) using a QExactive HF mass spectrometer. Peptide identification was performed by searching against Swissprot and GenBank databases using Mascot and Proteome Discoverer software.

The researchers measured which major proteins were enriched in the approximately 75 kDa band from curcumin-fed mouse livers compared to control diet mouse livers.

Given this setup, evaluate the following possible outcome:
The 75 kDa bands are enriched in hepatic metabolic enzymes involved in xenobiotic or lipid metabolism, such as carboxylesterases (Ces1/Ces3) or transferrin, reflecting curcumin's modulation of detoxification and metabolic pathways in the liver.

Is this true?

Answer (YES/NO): NO